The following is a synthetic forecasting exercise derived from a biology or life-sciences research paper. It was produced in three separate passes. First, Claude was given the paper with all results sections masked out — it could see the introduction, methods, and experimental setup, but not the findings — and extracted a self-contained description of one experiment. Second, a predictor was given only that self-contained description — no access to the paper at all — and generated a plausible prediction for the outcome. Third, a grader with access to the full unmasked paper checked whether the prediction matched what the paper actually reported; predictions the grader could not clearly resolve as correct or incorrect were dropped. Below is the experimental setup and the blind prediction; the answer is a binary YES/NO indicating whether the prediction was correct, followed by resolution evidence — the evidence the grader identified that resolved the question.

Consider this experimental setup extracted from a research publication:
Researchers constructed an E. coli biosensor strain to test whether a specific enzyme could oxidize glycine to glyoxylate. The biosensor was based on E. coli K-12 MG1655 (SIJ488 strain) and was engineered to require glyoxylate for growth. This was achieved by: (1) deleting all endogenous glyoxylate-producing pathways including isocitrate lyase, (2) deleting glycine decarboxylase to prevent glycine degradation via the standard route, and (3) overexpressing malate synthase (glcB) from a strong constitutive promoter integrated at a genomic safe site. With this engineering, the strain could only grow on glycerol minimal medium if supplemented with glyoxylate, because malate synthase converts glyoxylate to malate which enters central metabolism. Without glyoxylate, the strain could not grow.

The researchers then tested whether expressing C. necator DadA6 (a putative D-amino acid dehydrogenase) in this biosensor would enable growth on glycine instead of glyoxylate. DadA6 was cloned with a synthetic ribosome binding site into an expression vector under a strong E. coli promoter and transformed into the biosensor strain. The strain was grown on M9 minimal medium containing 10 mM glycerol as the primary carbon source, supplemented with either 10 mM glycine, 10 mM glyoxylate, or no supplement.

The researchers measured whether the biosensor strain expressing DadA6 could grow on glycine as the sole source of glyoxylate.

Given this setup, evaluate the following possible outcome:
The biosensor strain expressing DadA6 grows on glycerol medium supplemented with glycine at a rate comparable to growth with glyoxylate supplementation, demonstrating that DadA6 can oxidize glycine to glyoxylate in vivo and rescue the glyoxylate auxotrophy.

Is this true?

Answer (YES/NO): YES